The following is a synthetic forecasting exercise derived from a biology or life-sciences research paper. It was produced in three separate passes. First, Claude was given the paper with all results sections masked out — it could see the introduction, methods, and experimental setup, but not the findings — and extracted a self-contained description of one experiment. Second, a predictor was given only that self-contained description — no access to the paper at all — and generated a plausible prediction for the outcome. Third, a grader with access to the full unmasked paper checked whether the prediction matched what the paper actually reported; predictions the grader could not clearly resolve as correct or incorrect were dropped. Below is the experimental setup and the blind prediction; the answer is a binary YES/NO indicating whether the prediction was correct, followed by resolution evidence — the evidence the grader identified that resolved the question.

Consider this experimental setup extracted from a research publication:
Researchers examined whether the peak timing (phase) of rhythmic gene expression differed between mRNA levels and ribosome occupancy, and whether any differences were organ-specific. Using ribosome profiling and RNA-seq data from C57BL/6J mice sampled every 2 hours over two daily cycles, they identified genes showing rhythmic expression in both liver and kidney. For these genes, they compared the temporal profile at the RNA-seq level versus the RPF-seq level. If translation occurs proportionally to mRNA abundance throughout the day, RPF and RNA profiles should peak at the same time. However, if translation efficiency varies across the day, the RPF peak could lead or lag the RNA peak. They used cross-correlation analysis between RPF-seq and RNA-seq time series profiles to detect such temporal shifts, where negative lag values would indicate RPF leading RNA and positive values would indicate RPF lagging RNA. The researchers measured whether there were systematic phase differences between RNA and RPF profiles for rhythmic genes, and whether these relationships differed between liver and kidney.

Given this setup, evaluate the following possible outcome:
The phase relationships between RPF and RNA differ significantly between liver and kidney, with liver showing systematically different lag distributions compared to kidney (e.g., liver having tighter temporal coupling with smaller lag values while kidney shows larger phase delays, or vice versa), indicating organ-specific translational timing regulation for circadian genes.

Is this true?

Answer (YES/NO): NO